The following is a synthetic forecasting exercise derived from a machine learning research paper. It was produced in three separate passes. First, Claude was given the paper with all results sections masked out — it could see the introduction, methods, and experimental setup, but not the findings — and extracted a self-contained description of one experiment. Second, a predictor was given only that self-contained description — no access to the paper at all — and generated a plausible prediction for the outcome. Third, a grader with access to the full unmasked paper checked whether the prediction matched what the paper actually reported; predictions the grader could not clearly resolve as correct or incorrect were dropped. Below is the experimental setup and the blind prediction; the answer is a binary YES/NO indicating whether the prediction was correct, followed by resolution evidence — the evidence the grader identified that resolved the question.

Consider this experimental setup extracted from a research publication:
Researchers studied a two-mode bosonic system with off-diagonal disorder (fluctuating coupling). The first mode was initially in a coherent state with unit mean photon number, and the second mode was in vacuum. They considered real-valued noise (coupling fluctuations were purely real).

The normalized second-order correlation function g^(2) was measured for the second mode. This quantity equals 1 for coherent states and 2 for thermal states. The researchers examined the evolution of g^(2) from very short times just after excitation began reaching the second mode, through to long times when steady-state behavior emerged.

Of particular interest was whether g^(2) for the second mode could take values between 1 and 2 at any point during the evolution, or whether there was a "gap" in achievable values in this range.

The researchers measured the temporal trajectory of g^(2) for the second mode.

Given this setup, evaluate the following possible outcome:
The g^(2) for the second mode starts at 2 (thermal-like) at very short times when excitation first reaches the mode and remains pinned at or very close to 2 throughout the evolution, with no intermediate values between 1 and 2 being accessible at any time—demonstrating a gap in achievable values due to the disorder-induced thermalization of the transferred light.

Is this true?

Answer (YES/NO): NO